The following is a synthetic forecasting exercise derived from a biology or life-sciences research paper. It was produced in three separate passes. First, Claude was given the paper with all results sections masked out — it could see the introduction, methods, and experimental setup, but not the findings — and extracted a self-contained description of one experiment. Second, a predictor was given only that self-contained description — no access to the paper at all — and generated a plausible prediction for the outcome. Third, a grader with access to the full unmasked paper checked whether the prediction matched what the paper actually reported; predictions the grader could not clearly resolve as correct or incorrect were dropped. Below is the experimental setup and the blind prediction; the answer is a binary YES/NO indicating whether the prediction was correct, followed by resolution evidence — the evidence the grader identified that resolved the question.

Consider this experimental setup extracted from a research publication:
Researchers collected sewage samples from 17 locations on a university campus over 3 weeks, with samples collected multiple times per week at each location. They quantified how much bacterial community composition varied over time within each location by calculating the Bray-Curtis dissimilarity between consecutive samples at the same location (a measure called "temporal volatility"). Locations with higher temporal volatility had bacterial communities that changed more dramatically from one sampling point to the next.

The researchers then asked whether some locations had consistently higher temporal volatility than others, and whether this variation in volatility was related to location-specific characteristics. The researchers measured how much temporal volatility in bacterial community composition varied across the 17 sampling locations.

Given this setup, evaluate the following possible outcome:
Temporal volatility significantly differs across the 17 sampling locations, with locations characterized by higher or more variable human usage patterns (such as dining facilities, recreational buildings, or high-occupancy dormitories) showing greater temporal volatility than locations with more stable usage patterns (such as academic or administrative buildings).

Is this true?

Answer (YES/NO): NO